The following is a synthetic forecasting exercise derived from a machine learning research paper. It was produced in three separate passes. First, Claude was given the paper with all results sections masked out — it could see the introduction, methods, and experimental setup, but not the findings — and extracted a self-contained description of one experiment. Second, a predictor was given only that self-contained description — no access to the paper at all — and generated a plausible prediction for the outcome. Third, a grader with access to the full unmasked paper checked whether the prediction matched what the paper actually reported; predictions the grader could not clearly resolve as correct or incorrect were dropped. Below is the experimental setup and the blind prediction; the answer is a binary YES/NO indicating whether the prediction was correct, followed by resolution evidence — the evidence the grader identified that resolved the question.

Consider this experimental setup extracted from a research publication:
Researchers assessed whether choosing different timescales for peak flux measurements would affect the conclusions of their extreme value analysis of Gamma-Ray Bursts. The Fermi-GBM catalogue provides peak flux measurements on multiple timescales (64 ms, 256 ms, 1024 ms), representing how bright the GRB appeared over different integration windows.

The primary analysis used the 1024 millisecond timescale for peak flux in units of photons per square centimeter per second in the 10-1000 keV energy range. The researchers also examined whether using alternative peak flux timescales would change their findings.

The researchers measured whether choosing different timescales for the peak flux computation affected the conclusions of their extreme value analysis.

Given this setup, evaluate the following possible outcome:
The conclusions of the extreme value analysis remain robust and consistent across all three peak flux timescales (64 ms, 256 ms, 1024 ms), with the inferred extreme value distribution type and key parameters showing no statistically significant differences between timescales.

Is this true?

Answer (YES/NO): YES